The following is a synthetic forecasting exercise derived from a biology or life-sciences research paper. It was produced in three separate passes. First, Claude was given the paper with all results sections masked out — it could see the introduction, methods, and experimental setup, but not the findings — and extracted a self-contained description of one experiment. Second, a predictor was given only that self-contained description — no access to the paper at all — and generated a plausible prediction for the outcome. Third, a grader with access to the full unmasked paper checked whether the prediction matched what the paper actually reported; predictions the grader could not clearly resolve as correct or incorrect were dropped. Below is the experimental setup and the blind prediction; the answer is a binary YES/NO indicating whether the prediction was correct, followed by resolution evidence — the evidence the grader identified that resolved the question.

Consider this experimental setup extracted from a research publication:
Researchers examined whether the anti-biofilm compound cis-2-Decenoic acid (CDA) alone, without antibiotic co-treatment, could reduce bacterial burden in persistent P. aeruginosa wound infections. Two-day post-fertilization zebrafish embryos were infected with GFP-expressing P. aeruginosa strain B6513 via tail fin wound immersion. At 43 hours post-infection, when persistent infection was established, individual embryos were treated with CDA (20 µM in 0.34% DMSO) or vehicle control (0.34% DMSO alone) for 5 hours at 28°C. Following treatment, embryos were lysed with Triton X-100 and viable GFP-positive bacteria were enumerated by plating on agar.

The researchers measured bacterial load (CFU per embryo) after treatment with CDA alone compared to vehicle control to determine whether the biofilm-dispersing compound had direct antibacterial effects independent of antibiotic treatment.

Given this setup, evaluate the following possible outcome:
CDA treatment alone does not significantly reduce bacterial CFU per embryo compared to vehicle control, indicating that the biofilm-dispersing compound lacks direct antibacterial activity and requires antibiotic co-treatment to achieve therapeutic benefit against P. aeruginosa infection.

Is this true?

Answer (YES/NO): YES